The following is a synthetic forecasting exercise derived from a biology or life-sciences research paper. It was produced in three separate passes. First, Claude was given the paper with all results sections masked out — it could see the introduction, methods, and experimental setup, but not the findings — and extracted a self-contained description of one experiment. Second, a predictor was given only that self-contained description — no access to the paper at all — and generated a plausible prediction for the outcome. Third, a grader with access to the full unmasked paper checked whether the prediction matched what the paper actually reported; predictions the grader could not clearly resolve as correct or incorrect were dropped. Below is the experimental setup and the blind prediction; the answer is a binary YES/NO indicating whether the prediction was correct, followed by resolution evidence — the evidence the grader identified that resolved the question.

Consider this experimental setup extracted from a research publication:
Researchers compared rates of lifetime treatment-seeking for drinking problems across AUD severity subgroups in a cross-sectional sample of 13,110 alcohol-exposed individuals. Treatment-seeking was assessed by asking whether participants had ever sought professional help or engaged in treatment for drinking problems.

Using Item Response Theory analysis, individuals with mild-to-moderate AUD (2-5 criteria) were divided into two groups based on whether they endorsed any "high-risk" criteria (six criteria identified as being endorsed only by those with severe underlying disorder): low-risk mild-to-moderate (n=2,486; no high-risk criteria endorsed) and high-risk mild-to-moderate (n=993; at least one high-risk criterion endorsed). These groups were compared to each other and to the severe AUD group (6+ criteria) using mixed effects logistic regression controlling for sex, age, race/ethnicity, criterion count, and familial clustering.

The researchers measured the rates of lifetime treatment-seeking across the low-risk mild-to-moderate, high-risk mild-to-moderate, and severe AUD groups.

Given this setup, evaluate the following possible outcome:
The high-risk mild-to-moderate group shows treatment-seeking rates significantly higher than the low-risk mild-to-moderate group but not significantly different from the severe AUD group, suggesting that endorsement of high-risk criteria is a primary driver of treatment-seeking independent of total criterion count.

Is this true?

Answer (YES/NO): NO